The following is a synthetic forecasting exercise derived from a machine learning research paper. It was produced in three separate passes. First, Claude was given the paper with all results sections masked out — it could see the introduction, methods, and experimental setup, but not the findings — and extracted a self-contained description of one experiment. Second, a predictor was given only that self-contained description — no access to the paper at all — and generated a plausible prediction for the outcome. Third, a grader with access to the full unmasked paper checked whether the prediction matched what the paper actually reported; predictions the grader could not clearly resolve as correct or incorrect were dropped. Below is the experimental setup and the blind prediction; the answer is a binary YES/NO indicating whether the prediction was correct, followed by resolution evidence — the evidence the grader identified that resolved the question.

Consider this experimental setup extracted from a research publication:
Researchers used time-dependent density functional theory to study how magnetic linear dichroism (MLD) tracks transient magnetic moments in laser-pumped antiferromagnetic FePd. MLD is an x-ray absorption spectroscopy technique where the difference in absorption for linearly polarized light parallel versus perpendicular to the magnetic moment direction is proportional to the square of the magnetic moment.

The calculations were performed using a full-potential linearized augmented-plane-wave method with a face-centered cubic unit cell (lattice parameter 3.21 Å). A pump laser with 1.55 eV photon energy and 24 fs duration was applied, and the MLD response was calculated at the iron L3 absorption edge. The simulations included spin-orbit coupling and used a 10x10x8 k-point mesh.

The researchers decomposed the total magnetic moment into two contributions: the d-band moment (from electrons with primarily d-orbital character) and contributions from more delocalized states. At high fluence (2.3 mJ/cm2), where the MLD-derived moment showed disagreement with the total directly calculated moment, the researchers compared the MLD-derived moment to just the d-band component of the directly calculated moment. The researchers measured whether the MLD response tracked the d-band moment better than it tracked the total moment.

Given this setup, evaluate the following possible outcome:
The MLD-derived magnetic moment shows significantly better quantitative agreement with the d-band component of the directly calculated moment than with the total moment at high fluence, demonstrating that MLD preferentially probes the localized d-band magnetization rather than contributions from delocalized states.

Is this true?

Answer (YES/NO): YES